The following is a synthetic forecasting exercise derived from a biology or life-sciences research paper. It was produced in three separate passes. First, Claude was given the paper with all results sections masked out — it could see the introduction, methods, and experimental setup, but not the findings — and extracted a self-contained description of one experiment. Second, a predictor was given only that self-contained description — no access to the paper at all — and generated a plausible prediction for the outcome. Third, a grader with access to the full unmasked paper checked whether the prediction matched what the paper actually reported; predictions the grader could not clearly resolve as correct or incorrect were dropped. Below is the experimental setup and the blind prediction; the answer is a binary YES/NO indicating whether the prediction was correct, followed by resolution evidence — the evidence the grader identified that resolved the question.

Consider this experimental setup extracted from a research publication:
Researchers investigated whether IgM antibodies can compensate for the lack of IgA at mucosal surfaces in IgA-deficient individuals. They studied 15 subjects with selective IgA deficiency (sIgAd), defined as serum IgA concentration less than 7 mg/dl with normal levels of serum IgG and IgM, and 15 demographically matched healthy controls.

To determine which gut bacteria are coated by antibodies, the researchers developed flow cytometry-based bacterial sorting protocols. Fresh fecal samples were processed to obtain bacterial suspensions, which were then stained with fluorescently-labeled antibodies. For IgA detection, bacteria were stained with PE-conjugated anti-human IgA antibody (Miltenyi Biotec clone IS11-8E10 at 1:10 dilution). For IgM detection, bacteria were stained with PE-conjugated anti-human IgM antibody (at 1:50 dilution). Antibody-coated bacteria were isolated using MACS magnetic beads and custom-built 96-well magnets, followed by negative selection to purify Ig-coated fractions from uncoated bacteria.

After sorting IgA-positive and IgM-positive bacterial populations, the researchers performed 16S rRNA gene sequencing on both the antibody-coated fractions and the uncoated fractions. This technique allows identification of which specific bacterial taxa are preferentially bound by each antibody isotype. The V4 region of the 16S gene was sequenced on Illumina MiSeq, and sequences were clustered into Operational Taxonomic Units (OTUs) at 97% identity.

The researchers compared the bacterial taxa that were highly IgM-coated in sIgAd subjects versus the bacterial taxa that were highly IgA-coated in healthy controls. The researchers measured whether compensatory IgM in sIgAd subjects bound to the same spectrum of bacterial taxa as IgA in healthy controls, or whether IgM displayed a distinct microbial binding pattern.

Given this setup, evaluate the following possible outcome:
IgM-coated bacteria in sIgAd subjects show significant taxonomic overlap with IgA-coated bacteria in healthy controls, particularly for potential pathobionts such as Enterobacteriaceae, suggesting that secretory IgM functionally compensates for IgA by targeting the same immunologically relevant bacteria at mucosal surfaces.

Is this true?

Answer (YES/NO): NO